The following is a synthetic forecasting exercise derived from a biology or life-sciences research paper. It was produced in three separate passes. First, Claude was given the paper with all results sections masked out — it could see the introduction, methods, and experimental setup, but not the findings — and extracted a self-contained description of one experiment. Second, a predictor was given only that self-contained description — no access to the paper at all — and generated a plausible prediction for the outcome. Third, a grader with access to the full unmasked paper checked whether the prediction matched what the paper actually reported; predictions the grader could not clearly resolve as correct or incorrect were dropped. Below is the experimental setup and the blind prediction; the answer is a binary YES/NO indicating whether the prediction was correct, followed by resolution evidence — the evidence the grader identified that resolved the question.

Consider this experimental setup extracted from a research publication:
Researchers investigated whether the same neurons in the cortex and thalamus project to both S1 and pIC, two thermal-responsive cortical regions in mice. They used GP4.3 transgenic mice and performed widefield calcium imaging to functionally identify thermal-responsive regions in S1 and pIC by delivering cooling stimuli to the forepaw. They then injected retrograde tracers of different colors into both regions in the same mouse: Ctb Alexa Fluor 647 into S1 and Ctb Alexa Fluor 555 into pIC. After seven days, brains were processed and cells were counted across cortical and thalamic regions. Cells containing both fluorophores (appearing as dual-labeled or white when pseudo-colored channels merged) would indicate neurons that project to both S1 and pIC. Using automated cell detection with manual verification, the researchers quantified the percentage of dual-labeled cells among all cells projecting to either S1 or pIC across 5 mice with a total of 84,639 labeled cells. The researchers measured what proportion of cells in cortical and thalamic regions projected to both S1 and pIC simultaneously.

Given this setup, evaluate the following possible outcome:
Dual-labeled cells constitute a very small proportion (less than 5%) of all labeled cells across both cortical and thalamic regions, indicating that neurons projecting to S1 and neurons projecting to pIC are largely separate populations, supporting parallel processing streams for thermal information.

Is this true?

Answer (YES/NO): YES